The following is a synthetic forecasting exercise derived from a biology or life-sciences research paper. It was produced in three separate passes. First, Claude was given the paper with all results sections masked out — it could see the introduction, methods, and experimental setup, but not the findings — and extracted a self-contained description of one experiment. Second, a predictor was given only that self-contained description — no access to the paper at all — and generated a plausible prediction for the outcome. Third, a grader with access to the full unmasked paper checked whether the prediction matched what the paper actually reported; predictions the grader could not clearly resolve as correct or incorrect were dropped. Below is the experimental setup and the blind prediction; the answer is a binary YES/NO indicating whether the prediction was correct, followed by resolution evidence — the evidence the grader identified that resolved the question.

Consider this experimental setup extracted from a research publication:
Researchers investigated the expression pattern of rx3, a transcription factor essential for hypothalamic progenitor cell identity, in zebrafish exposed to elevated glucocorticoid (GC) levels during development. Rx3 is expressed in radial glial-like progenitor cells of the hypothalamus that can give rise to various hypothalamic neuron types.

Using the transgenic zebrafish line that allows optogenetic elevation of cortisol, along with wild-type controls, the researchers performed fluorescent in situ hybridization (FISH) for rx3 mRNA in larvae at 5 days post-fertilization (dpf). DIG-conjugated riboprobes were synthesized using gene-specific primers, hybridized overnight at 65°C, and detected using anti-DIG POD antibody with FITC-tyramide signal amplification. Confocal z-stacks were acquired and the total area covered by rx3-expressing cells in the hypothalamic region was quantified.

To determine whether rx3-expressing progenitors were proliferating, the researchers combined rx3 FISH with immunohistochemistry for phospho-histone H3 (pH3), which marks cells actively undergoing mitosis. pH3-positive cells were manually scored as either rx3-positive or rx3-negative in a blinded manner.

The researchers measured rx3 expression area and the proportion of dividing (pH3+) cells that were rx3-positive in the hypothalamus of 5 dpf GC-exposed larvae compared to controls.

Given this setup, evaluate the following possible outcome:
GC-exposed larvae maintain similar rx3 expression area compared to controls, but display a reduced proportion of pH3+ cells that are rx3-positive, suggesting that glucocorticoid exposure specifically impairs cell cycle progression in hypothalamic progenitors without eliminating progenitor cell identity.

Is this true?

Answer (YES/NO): NO